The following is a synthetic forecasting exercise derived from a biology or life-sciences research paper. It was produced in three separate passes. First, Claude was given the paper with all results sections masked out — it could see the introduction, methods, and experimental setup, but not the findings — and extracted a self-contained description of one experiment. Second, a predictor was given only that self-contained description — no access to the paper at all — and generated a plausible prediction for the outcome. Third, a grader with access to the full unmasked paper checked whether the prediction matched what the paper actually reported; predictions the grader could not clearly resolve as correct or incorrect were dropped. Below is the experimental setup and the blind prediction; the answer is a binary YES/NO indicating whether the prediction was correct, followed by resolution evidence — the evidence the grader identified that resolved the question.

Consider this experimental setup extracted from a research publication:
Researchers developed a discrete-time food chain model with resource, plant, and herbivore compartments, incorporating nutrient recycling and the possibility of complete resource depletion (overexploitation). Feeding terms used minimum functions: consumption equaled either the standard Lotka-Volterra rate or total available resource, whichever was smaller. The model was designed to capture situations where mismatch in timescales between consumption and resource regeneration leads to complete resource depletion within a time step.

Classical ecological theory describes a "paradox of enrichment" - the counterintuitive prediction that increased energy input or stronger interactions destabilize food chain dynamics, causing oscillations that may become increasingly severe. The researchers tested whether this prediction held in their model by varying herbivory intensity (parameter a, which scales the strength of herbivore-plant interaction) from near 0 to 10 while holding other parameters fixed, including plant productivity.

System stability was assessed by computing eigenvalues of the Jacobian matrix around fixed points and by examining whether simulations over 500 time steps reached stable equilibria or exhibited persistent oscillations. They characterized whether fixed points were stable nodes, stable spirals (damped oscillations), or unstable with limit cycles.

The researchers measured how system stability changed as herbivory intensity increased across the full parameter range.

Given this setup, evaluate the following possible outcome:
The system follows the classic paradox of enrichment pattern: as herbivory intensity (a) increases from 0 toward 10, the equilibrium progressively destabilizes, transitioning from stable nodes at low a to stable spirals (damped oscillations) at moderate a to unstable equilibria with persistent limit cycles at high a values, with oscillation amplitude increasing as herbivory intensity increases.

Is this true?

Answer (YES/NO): NO